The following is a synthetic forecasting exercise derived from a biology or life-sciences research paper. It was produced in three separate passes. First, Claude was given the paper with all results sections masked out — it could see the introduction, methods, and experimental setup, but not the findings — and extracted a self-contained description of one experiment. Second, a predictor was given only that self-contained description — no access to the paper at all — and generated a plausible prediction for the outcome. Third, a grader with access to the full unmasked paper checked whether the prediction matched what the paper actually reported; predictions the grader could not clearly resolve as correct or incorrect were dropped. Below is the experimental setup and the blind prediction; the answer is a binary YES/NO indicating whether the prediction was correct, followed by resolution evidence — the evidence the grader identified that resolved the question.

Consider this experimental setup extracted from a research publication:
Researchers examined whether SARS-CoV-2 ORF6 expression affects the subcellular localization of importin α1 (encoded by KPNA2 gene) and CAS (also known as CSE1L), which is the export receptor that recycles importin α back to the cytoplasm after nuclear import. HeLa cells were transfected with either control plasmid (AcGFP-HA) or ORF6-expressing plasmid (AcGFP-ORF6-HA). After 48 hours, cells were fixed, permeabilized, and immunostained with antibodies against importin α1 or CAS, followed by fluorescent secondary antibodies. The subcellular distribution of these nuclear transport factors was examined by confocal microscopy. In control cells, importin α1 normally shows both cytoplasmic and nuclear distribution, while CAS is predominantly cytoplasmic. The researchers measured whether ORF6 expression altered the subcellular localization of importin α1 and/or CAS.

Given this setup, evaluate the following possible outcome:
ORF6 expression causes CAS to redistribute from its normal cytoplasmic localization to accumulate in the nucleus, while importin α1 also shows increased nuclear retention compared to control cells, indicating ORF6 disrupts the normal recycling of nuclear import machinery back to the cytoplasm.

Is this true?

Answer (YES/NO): NO